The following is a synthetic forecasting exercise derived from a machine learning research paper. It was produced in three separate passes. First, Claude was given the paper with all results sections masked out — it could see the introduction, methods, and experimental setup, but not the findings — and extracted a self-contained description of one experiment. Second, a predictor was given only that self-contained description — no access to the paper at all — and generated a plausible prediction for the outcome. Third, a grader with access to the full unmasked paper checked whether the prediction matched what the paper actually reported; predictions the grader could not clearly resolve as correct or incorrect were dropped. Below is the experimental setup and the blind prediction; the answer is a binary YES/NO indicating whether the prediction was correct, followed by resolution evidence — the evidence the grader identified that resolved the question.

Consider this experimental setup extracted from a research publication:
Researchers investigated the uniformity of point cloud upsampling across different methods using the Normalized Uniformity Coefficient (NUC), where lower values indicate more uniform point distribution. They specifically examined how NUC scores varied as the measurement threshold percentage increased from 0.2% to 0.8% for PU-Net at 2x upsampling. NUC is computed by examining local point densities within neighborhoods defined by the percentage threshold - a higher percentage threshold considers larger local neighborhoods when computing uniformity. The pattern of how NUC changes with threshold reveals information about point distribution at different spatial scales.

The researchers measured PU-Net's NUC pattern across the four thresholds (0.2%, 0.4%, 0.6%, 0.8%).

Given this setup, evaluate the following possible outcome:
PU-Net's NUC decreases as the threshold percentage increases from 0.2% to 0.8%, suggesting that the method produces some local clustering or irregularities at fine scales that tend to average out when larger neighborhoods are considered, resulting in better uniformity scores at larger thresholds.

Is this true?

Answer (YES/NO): YES